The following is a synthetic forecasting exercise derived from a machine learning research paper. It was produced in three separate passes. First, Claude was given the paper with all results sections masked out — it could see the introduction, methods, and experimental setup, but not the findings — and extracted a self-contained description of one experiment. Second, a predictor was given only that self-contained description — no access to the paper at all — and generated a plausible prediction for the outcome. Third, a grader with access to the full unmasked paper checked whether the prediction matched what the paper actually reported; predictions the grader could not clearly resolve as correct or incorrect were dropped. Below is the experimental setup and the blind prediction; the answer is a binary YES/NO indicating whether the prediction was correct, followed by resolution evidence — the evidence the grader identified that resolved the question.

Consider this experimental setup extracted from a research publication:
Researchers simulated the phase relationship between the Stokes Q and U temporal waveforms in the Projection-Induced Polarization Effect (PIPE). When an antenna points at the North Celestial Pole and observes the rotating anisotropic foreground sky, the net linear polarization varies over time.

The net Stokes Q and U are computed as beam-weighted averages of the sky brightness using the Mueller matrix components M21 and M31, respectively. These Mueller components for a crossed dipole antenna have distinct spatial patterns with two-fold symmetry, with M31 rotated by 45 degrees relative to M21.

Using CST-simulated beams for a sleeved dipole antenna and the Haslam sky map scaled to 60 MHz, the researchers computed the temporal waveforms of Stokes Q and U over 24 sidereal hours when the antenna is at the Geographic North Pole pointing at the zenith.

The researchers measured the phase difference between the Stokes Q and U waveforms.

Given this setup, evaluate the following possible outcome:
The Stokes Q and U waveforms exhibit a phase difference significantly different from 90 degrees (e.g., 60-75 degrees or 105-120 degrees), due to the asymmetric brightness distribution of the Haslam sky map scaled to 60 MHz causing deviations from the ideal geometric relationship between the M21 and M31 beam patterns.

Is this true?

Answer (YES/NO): NO